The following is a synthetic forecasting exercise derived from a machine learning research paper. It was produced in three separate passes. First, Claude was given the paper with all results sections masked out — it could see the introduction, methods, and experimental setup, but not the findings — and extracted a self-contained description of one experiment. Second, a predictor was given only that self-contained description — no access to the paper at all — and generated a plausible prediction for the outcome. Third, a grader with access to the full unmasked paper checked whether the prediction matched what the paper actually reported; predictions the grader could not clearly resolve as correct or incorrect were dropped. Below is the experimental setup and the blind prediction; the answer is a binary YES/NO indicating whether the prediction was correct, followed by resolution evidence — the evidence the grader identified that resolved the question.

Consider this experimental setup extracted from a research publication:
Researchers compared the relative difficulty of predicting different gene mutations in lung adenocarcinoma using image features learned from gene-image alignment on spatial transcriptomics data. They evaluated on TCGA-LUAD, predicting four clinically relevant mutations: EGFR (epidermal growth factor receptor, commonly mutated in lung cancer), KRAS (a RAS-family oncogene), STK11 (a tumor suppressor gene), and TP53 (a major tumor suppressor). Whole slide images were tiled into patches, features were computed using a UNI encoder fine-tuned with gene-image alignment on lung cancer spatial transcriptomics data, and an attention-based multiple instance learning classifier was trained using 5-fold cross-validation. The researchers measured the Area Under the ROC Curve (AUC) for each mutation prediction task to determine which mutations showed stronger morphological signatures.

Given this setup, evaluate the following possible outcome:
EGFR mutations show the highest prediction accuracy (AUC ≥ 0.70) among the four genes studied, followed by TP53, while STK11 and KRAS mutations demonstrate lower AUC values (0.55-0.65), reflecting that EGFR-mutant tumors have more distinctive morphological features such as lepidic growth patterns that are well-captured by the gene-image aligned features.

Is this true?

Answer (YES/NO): NO